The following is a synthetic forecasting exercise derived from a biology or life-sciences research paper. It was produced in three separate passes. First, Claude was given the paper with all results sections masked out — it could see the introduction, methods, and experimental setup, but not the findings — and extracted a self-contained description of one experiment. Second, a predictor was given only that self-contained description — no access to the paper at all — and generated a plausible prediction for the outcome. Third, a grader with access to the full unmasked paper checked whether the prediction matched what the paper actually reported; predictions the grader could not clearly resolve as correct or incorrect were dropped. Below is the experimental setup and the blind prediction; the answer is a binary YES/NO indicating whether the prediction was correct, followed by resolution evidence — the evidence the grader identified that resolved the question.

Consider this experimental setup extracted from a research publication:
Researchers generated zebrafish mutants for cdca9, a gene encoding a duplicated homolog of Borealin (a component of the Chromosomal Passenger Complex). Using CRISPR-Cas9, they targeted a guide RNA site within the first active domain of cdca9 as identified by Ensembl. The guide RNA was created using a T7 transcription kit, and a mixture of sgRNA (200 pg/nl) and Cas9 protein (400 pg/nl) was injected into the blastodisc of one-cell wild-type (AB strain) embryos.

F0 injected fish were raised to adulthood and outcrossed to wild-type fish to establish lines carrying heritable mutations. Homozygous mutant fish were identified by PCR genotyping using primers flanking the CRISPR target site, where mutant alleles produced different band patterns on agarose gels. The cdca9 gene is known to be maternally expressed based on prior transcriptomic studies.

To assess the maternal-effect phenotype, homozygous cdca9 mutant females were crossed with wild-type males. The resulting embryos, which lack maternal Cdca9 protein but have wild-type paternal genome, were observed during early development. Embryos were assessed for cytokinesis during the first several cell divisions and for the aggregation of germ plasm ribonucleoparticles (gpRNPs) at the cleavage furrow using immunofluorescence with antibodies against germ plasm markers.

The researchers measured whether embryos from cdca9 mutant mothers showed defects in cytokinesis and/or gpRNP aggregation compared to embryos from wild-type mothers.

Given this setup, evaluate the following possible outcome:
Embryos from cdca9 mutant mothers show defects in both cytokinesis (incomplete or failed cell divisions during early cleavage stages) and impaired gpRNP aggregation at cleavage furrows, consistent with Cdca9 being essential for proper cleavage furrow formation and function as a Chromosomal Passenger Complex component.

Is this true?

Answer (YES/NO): YES